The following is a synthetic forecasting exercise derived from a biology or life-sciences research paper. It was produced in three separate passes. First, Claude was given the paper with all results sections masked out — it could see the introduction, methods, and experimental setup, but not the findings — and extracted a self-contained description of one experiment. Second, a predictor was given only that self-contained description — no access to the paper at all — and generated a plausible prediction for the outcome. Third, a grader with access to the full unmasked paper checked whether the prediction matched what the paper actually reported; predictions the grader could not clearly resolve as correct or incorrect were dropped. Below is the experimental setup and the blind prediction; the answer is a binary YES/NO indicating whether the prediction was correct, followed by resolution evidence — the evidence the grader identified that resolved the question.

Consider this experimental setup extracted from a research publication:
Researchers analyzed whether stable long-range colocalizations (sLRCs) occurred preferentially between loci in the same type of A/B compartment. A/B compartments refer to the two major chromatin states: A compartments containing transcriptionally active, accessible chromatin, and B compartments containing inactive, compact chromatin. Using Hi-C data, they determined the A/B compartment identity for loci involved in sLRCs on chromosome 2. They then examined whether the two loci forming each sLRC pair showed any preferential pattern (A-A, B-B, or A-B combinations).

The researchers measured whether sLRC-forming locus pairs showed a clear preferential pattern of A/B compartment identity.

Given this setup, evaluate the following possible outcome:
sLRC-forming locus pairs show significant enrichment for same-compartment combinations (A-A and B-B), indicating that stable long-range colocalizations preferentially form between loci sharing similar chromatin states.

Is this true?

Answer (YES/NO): NO